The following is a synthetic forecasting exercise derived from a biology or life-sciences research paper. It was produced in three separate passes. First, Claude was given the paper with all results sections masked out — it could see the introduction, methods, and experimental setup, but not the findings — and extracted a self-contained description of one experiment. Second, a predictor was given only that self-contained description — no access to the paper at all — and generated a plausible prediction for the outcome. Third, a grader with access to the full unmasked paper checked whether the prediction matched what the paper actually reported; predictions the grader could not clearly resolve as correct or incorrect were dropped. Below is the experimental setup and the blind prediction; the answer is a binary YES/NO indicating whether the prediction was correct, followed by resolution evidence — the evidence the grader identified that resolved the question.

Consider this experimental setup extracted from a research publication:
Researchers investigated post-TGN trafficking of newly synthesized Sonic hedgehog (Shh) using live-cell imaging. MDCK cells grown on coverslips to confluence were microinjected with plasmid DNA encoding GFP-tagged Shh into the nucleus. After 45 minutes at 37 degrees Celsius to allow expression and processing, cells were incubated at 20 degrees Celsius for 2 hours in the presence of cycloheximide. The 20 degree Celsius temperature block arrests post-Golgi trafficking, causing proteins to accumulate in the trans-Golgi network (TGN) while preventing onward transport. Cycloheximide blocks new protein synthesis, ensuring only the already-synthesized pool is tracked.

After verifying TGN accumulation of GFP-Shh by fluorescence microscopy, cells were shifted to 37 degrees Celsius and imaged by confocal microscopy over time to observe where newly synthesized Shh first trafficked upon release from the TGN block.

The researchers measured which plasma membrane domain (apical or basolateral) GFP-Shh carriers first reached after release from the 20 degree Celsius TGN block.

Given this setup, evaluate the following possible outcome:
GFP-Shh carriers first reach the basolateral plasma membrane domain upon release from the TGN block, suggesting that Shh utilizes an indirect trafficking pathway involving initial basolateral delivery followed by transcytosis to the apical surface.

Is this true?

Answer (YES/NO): YES